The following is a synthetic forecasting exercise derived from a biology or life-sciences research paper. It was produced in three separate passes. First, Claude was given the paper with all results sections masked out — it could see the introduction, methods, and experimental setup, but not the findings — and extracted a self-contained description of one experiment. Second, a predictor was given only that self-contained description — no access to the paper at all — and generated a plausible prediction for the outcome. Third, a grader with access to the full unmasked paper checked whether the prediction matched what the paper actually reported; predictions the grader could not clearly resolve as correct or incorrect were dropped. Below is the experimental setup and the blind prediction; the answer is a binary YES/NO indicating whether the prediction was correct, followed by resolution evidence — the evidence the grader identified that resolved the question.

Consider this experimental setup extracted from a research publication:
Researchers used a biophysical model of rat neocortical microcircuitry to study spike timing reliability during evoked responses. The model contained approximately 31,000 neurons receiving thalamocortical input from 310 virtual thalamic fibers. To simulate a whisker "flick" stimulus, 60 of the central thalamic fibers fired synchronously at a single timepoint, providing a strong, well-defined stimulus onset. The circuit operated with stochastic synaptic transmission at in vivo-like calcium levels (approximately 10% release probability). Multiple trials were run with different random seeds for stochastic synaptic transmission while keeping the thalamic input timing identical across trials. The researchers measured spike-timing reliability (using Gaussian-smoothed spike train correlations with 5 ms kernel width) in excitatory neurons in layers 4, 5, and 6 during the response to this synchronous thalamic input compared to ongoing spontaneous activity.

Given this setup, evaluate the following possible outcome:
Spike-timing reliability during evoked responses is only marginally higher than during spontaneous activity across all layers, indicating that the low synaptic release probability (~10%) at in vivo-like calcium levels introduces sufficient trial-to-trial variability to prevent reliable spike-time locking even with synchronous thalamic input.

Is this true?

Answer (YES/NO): NO